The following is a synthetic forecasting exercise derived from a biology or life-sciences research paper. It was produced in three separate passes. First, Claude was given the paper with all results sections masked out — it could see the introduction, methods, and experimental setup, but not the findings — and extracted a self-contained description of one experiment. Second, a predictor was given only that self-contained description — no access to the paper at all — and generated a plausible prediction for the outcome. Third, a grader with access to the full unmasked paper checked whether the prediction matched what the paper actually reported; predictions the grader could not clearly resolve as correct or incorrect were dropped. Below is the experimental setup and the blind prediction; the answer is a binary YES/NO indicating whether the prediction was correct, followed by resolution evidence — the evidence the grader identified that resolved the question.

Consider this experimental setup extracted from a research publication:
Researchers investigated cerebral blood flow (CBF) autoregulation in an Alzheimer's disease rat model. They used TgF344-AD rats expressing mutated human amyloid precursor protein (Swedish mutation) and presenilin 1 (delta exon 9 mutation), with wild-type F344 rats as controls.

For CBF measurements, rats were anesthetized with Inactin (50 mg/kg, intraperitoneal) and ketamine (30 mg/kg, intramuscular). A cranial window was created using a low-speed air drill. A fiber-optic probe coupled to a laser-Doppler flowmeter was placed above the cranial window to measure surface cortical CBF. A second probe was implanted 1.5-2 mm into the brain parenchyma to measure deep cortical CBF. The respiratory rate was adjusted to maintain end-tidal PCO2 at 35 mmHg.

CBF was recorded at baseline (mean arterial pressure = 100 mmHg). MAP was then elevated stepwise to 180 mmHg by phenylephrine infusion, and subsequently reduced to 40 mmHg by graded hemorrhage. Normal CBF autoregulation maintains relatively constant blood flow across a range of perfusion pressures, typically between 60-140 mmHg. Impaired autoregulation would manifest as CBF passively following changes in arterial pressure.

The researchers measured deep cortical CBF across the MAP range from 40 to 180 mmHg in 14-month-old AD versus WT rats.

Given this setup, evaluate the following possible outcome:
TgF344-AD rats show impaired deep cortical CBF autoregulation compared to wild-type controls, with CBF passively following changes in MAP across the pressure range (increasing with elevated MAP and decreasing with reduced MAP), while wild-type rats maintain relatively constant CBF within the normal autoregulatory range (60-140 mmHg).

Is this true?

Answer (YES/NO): YES